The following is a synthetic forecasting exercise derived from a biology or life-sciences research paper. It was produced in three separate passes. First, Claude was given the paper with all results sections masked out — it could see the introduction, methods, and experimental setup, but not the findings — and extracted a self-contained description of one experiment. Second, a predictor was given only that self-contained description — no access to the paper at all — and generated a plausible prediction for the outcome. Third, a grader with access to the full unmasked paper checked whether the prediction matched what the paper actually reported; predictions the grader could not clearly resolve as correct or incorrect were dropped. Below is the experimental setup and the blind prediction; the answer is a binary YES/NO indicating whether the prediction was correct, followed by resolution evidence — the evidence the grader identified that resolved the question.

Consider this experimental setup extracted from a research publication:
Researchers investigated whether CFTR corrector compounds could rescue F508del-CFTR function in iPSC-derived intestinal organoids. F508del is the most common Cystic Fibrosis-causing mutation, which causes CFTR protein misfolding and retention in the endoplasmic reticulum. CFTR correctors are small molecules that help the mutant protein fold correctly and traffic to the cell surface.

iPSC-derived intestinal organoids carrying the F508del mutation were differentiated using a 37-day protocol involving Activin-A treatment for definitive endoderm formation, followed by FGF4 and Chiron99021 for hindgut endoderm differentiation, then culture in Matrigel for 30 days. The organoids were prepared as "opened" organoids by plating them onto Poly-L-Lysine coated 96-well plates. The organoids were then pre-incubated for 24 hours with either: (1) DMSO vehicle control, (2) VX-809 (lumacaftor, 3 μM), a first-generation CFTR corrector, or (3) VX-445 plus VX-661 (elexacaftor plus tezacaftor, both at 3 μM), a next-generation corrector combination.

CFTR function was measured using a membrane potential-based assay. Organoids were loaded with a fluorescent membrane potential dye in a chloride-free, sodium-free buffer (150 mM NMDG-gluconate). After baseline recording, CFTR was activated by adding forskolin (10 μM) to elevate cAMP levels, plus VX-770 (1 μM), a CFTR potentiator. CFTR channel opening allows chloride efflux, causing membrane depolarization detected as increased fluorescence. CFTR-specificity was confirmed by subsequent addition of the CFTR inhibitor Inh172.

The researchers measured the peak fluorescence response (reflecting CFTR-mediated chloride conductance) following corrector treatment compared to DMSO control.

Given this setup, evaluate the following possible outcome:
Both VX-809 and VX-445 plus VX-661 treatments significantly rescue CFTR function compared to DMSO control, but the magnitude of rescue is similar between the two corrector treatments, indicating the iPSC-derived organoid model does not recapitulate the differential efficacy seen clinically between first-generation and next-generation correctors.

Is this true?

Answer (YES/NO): NO